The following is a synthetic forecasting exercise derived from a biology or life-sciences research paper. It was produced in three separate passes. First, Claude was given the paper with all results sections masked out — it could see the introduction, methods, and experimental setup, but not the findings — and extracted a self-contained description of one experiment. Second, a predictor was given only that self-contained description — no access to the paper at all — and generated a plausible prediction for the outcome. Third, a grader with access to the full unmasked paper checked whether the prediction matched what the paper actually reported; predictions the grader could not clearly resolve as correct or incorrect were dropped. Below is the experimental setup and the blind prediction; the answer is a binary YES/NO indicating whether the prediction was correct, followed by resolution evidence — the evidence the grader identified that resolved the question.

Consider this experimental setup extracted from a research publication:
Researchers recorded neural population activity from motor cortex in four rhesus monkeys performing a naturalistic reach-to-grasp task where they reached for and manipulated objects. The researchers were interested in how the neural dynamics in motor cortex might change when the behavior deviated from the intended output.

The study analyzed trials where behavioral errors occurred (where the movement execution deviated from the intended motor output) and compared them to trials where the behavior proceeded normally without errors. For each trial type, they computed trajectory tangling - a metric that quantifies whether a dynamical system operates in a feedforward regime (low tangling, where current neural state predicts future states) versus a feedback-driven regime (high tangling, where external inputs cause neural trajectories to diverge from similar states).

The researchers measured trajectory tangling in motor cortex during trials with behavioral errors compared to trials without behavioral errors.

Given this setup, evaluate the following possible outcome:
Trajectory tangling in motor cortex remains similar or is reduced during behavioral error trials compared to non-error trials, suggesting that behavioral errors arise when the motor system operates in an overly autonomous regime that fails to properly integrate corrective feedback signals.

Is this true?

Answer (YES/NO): NO